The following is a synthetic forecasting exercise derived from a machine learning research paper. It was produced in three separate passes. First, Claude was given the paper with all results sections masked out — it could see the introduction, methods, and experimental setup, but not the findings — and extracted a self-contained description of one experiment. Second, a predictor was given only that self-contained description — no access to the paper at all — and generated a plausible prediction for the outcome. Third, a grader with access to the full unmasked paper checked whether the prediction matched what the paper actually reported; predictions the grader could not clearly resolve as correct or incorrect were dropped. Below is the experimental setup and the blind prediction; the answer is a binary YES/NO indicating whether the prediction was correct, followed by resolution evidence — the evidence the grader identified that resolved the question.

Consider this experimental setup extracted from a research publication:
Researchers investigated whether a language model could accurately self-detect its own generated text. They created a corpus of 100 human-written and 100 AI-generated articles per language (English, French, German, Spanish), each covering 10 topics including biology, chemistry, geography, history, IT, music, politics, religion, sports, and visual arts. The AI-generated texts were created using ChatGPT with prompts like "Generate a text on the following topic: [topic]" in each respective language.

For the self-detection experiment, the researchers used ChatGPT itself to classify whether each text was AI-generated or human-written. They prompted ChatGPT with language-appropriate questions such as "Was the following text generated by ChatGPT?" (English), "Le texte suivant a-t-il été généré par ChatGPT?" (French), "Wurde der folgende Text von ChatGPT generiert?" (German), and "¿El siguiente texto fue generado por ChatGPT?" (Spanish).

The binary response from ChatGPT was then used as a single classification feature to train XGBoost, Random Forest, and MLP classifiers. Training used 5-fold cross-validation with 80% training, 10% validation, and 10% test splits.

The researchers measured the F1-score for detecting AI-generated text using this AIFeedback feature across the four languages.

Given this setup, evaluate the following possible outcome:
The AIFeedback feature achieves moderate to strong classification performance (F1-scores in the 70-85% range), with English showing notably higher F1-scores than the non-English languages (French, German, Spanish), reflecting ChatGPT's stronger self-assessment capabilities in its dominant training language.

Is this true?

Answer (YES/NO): NO